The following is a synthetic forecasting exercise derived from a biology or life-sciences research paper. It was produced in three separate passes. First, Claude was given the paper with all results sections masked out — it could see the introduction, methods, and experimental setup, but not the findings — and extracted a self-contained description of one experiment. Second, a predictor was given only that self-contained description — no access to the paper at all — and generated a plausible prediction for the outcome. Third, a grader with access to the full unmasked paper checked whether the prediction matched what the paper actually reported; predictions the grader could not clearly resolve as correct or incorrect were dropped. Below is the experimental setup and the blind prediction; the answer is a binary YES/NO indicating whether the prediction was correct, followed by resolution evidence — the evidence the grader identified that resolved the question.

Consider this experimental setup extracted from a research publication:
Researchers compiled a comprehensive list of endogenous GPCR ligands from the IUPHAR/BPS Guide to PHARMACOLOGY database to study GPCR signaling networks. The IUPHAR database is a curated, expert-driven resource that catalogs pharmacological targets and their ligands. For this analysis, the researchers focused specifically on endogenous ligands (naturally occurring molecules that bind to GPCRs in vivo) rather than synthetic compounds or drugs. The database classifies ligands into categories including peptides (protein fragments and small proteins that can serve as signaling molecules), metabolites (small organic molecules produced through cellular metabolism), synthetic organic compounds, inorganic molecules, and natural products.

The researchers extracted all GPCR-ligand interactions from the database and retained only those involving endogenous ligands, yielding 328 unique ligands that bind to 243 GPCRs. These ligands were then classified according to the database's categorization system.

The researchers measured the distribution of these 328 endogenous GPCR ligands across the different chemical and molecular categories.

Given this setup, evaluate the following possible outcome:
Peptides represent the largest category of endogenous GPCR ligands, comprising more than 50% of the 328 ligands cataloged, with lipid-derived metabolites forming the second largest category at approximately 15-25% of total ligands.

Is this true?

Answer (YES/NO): NO